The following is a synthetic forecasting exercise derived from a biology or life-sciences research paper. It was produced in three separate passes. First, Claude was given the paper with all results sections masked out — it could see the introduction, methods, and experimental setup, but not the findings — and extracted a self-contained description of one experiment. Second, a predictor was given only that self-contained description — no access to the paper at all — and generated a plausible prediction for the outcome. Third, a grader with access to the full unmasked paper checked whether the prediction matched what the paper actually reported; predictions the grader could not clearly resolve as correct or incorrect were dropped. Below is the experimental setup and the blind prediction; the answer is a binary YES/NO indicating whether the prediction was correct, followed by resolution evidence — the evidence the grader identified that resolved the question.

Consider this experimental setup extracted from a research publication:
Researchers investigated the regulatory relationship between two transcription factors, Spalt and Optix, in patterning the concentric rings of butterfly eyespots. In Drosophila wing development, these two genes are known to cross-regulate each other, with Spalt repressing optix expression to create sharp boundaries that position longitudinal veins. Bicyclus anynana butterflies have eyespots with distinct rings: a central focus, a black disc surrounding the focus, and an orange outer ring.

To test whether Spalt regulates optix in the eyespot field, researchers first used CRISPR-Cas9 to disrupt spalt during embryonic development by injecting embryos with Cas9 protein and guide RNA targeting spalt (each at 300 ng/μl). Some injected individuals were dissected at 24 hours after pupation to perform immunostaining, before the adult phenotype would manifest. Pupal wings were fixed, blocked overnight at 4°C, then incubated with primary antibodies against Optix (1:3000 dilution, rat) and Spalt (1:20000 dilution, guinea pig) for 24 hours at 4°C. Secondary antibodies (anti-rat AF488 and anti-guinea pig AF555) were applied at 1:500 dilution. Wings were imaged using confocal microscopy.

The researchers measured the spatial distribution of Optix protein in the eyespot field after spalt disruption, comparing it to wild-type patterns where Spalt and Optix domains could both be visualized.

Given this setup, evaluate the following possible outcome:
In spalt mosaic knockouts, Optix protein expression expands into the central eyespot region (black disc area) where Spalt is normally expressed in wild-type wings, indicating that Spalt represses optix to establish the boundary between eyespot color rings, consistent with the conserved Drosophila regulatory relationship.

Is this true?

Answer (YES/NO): YES